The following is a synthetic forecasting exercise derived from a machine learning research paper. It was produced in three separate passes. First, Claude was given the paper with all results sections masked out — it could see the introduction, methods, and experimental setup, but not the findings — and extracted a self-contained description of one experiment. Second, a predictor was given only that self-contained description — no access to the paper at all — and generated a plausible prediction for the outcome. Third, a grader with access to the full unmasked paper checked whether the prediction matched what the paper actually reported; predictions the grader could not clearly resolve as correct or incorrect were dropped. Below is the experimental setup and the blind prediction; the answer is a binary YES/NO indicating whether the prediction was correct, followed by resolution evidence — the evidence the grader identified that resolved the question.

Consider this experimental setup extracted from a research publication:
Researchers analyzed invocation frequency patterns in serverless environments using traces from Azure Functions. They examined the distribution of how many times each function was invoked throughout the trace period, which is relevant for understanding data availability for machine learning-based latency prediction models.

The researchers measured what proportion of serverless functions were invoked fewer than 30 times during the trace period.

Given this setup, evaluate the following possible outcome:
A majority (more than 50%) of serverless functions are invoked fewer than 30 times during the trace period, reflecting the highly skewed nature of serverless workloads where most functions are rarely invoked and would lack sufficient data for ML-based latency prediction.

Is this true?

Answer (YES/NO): YES